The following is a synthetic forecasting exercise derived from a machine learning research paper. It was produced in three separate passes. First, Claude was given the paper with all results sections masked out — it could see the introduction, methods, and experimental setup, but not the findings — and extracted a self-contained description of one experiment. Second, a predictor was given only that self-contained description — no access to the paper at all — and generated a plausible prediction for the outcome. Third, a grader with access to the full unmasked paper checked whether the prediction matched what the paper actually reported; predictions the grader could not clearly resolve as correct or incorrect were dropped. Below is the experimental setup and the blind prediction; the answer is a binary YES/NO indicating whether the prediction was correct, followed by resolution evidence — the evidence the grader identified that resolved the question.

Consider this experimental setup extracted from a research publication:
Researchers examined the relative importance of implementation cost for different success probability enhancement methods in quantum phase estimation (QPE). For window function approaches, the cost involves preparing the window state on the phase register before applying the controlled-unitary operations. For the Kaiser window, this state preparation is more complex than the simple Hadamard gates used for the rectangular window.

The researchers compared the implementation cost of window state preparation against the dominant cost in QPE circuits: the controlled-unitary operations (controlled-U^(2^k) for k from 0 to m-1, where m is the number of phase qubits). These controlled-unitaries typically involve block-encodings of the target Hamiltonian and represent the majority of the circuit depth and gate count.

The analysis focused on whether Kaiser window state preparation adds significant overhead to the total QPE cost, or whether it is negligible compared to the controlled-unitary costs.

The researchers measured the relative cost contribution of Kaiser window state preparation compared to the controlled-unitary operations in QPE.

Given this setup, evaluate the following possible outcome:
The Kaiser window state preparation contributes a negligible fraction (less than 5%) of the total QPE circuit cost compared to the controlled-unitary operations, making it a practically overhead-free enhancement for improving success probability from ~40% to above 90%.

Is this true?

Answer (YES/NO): NO